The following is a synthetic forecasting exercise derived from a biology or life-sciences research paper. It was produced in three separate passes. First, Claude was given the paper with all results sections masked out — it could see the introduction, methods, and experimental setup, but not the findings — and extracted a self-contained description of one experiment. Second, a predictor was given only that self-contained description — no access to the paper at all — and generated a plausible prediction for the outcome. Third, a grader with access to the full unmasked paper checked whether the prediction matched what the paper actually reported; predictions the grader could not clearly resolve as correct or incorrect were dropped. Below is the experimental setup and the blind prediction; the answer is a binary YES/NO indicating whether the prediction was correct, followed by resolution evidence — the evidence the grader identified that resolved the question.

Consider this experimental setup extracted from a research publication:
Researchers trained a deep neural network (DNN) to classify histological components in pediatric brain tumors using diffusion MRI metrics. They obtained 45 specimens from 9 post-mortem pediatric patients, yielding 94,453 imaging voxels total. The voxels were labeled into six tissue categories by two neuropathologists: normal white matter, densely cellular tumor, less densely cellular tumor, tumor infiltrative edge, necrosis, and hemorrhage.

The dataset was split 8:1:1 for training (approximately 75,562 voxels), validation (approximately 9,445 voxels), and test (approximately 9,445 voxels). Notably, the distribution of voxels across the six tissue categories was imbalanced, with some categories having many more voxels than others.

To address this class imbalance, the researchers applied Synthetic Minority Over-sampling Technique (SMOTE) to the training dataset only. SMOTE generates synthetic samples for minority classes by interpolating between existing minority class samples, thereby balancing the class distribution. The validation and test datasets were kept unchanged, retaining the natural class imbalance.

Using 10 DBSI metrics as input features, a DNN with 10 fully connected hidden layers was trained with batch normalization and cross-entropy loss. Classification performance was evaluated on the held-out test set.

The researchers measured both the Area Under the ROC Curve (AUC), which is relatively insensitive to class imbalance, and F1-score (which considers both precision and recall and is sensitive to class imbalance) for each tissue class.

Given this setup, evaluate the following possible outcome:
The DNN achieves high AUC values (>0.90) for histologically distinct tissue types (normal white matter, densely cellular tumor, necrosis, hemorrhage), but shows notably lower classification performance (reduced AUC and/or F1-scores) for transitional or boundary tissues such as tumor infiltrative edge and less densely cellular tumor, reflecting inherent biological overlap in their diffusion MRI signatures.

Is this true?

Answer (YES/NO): NO